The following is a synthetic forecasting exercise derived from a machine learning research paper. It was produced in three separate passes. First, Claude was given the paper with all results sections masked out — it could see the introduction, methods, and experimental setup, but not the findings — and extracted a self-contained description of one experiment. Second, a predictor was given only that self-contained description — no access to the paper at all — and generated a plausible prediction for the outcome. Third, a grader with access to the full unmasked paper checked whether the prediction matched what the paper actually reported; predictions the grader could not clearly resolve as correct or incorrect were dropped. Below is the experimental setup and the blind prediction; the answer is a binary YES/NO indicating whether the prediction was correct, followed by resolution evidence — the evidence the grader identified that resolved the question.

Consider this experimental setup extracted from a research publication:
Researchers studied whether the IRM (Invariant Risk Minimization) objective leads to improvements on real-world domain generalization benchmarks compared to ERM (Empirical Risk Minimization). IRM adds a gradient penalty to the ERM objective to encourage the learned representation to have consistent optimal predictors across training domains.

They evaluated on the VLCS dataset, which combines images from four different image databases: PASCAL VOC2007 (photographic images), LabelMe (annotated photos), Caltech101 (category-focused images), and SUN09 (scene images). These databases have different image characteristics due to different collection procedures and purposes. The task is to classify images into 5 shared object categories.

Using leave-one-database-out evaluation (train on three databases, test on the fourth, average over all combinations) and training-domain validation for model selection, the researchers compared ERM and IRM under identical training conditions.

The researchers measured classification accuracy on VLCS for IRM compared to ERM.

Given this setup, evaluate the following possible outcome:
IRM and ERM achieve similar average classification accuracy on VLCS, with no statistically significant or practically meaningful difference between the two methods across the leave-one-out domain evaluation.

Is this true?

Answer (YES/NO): NO